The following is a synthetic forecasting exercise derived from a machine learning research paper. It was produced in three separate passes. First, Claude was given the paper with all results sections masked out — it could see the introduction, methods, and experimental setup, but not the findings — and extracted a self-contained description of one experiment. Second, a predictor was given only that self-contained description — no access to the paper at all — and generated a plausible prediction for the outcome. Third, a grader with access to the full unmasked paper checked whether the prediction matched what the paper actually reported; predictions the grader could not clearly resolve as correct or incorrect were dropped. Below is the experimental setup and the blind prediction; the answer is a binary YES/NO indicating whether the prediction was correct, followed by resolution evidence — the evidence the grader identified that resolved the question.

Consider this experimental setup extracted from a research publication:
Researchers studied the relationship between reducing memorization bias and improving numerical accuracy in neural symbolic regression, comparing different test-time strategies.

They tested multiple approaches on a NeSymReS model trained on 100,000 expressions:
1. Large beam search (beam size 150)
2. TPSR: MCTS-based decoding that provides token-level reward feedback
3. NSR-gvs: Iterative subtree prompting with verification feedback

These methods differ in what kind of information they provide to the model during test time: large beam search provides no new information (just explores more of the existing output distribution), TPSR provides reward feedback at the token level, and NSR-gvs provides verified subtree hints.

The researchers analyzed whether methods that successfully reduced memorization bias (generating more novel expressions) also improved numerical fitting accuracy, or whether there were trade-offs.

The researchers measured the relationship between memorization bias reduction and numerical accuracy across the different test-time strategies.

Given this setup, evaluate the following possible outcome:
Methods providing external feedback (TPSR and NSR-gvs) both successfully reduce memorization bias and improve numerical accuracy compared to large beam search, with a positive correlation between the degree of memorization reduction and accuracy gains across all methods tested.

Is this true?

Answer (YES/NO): NO